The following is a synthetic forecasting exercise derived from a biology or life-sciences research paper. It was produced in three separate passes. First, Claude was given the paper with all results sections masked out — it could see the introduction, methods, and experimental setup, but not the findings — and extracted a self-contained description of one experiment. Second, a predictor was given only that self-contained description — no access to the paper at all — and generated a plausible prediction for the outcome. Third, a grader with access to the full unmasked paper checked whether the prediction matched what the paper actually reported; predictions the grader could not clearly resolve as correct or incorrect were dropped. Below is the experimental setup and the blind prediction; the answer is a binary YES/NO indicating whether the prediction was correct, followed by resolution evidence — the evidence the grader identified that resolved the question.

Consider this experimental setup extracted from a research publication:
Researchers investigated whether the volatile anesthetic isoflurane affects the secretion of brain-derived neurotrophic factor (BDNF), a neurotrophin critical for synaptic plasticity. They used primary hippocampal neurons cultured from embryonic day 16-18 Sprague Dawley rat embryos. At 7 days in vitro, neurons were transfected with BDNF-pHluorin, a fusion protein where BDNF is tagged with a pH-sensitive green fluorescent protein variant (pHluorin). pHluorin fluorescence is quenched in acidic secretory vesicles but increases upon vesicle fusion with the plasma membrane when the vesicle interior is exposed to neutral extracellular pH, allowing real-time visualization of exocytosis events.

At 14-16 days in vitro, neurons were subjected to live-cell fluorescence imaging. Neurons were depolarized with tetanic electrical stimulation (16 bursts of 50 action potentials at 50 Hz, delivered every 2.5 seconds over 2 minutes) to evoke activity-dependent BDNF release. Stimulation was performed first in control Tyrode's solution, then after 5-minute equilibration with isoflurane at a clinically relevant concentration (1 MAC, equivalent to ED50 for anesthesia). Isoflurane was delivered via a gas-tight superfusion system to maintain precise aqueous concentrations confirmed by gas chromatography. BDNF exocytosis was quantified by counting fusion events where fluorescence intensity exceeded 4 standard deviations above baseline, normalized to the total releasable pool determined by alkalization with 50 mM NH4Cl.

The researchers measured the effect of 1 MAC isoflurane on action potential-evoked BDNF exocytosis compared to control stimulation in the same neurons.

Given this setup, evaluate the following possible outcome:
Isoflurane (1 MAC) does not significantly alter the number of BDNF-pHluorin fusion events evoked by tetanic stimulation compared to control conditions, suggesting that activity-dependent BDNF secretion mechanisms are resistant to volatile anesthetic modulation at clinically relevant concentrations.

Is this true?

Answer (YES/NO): NO